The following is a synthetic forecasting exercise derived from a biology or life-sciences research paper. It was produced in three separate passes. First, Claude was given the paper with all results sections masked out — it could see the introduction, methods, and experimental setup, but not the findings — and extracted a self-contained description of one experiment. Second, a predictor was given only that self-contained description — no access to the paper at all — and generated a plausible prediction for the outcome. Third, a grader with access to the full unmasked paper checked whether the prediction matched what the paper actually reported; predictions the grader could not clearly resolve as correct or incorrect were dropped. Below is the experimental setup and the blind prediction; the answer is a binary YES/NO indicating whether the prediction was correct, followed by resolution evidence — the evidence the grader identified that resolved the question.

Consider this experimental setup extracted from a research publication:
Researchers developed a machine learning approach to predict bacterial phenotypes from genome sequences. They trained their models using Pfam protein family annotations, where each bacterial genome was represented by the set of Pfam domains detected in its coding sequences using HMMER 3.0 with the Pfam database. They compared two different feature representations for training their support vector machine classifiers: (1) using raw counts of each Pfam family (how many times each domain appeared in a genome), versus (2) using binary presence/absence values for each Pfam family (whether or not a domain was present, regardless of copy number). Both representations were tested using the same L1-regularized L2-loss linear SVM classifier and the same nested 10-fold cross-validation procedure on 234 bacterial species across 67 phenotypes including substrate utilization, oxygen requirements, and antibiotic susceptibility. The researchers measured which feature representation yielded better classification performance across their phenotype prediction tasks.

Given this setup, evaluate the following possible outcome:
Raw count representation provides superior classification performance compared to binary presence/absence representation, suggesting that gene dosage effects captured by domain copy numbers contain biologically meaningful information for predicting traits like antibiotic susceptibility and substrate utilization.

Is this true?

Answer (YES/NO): NO